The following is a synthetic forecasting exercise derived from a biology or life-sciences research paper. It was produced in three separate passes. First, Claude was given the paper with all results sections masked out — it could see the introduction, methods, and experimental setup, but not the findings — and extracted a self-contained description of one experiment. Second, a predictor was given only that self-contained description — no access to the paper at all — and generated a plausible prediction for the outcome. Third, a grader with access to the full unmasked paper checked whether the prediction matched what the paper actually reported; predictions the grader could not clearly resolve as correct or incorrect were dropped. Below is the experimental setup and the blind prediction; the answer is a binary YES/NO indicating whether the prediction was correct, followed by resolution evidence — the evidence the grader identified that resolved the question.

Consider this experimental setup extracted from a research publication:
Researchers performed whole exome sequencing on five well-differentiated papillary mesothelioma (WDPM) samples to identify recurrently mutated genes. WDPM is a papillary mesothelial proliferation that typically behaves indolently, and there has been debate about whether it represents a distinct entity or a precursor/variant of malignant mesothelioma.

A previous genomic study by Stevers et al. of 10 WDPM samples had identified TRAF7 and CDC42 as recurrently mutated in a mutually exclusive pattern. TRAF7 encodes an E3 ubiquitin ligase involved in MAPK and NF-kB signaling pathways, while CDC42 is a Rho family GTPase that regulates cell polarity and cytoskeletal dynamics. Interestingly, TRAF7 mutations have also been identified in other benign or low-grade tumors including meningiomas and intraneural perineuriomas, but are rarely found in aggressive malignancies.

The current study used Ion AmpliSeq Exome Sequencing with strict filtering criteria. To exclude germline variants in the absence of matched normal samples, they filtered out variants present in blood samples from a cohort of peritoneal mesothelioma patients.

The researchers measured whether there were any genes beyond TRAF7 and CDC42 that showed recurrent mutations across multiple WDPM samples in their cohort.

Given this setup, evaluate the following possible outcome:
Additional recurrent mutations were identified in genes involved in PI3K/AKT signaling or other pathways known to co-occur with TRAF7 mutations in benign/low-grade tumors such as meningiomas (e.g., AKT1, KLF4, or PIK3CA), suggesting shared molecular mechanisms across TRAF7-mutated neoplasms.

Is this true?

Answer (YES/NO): NO